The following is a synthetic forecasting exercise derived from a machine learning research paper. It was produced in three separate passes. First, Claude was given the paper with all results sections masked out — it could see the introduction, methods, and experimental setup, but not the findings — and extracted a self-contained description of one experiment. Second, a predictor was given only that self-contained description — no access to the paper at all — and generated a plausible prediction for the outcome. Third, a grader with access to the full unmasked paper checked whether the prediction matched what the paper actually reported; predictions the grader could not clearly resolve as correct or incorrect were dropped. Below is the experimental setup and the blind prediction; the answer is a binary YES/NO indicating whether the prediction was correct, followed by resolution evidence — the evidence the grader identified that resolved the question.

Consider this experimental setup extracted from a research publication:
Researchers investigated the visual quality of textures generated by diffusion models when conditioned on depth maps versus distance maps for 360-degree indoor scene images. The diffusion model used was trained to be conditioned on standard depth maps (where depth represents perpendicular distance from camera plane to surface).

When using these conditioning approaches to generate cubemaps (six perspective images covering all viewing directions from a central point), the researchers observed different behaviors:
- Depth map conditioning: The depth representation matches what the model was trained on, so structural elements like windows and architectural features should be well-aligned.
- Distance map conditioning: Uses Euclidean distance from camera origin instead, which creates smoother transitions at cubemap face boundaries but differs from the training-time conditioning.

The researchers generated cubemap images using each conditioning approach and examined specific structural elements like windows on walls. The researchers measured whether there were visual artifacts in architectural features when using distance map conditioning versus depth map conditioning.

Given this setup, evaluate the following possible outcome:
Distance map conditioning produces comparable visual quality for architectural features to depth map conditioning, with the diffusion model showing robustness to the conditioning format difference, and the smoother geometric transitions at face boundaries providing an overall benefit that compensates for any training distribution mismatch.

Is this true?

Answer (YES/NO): NO